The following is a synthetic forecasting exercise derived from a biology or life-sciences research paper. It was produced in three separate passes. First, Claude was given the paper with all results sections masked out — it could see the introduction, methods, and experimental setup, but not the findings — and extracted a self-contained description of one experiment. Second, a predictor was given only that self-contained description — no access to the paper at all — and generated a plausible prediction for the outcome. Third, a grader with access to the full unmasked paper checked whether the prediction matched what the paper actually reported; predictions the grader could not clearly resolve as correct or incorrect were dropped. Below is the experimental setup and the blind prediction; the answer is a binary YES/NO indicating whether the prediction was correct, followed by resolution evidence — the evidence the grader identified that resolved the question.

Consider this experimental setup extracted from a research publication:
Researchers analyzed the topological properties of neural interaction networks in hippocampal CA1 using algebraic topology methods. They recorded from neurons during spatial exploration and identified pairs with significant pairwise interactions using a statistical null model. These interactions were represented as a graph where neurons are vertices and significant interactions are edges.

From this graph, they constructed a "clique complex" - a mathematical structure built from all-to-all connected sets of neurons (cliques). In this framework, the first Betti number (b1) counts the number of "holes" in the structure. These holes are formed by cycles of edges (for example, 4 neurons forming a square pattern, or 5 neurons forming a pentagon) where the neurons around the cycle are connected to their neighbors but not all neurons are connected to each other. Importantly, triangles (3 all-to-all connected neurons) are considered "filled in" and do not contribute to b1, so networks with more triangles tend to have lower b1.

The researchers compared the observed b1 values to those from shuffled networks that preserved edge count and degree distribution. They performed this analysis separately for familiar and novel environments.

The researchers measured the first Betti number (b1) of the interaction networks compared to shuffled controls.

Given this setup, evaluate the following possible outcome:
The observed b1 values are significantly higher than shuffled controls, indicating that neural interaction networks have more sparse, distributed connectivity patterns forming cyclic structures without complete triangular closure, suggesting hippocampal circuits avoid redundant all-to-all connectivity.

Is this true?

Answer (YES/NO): NO